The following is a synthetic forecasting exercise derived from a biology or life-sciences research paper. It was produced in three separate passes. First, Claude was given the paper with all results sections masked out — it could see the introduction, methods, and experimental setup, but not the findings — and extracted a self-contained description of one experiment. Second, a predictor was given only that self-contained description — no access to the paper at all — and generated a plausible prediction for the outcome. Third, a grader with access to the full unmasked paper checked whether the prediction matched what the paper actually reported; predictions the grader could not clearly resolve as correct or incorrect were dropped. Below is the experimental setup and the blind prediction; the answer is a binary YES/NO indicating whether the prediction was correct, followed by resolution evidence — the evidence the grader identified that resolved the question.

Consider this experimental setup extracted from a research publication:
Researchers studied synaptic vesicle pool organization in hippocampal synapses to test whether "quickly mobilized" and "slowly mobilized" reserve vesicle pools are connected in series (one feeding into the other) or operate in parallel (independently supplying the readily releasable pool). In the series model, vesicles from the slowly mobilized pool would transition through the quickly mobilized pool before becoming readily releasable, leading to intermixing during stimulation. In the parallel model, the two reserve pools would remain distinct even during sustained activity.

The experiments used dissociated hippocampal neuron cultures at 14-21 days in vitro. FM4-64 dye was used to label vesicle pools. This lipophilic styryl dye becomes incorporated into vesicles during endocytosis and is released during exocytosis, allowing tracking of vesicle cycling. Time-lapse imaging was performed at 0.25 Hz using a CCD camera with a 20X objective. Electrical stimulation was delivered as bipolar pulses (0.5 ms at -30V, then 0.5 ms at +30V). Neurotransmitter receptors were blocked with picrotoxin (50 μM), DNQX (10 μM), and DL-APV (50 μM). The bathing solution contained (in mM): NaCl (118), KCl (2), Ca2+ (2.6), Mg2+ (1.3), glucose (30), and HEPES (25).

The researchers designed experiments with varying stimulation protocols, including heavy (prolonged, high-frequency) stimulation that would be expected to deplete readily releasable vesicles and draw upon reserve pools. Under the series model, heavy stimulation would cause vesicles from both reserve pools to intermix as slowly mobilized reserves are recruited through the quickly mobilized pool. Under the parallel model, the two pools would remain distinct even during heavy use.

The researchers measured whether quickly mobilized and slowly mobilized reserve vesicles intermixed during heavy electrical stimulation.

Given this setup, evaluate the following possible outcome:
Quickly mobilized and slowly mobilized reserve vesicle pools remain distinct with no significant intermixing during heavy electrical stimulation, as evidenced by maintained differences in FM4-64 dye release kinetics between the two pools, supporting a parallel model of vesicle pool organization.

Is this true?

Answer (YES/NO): YES